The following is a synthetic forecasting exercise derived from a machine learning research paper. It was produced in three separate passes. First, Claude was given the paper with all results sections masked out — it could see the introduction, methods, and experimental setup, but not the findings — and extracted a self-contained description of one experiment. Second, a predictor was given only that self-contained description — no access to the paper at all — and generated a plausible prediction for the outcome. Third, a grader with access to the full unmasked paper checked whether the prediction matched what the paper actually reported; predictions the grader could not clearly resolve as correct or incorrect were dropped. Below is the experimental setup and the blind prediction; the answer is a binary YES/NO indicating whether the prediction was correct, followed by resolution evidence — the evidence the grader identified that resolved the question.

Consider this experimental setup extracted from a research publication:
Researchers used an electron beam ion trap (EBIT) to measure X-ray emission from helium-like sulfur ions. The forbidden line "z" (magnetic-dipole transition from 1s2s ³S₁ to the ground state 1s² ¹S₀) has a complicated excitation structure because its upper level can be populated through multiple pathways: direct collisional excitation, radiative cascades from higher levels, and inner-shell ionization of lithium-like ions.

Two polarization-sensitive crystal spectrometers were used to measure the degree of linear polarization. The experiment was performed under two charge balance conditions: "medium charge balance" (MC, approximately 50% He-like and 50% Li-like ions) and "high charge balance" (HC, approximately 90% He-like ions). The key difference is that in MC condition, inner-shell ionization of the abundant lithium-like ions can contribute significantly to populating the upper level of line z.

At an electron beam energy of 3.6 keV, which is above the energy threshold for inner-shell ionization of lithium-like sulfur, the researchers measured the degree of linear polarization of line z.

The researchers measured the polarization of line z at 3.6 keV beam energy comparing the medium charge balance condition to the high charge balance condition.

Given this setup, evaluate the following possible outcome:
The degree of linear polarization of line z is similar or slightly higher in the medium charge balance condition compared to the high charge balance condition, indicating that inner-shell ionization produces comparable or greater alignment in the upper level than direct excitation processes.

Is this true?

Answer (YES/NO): NO